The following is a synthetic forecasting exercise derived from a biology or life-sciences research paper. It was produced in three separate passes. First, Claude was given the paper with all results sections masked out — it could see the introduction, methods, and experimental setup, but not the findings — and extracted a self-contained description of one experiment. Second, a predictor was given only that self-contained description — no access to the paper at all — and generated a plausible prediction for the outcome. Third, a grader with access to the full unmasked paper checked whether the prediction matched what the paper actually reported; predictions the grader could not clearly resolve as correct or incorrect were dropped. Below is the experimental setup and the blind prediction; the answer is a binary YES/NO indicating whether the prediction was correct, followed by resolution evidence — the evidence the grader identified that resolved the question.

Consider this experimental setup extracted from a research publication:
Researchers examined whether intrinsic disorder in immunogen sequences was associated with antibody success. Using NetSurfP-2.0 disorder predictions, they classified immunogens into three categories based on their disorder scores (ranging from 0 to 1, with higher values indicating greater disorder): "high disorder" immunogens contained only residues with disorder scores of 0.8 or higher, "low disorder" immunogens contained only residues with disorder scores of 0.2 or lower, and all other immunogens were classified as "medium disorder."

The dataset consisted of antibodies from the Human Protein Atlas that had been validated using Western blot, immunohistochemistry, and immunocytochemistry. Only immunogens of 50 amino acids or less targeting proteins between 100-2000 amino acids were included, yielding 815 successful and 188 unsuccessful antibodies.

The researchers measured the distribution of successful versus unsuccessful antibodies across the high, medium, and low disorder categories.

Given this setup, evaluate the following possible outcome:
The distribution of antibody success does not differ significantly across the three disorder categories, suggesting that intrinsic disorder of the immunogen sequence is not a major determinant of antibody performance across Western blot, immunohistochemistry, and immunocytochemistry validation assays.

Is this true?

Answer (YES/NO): NO